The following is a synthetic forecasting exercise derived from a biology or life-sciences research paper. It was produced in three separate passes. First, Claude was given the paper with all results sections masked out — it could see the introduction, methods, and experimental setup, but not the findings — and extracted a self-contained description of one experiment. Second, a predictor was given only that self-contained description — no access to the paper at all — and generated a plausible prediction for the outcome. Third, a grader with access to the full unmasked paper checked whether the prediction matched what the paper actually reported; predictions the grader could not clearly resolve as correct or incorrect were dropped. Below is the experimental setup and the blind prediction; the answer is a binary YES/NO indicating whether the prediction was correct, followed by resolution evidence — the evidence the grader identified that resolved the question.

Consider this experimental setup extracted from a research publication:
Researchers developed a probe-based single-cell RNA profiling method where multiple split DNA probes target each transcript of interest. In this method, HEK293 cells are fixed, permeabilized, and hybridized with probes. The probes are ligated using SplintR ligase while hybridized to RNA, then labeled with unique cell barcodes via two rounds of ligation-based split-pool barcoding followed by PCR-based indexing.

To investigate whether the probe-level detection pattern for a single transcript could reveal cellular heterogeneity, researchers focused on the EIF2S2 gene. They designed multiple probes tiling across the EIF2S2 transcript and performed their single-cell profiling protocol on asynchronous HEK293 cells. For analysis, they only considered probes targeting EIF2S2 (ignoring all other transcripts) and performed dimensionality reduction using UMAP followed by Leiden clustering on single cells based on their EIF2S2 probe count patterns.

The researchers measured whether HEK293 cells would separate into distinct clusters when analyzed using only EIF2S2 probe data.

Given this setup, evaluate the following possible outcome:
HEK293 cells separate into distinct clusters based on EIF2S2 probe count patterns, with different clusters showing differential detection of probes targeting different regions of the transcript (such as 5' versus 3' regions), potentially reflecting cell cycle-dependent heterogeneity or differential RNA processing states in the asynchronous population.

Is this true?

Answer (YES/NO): YES